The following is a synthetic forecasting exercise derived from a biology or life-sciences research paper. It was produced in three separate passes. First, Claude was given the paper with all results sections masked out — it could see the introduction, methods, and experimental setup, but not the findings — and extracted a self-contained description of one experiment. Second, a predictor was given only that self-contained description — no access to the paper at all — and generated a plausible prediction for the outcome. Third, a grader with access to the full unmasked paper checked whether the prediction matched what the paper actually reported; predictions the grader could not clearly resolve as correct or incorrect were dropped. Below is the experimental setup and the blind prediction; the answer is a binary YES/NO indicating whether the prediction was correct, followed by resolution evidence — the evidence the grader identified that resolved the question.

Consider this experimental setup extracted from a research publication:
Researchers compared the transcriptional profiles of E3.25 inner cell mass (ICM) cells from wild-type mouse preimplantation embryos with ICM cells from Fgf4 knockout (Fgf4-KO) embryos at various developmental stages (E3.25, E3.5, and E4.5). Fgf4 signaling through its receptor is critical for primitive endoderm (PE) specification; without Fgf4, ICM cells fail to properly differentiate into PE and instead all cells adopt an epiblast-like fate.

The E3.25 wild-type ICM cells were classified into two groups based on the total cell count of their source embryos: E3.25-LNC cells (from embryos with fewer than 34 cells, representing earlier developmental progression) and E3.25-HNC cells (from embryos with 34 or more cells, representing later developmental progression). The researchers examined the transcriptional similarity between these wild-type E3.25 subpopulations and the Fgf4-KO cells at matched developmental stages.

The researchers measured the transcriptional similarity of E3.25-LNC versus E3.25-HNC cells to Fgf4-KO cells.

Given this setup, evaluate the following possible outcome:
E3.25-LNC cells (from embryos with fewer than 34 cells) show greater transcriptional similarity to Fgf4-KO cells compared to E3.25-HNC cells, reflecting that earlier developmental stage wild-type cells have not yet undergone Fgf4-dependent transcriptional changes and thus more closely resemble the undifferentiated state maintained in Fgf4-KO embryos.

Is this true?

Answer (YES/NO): YES